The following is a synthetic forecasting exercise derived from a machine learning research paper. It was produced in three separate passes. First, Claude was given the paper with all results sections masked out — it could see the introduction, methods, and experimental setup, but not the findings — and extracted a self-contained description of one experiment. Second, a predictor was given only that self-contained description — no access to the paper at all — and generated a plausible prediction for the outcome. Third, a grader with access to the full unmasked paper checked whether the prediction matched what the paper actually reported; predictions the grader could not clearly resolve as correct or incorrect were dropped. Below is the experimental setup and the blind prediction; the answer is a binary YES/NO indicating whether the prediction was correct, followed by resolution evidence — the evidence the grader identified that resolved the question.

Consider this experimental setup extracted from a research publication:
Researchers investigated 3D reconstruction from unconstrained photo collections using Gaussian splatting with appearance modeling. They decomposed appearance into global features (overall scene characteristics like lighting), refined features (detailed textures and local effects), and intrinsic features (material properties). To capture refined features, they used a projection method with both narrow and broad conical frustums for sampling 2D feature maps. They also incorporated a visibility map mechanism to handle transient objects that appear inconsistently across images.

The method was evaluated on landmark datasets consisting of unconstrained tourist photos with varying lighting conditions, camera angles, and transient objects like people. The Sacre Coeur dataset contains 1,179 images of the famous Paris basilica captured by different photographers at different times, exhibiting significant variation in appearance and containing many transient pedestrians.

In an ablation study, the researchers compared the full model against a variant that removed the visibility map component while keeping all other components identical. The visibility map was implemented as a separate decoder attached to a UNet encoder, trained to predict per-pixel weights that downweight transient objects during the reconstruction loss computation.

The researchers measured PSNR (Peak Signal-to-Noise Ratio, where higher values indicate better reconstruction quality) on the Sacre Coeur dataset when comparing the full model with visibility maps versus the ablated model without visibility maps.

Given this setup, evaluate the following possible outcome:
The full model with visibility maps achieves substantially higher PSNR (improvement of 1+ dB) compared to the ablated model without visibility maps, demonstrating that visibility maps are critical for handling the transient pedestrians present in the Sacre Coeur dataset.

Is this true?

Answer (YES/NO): NO